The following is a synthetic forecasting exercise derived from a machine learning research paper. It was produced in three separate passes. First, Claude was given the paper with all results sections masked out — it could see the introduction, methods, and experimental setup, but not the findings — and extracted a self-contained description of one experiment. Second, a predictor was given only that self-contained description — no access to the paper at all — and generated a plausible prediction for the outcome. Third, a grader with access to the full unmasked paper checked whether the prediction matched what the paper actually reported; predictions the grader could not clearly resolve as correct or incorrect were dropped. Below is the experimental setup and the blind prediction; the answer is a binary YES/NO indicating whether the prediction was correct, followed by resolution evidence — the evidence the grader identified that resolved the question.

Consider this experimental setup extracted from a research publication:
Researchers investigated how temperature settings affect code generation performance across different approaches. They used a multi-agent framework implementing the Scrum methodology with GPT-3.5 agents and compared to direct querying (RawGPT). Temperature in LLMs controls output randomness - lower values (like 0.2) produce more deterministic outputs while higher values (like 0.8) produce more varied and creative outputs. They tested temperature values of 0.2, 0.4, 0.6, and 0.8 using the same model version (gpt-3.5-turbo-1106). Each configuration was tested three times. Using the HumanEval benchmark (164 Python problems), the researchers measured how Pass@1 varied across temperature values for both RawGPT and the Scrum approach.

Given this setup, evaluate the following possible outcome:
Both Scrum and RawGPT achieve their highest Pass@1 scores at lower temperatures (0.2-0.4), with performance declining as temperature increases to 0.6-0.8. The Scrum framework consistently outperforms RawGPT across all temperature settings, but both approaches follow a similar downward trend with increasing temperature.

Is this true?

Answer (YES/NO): NO